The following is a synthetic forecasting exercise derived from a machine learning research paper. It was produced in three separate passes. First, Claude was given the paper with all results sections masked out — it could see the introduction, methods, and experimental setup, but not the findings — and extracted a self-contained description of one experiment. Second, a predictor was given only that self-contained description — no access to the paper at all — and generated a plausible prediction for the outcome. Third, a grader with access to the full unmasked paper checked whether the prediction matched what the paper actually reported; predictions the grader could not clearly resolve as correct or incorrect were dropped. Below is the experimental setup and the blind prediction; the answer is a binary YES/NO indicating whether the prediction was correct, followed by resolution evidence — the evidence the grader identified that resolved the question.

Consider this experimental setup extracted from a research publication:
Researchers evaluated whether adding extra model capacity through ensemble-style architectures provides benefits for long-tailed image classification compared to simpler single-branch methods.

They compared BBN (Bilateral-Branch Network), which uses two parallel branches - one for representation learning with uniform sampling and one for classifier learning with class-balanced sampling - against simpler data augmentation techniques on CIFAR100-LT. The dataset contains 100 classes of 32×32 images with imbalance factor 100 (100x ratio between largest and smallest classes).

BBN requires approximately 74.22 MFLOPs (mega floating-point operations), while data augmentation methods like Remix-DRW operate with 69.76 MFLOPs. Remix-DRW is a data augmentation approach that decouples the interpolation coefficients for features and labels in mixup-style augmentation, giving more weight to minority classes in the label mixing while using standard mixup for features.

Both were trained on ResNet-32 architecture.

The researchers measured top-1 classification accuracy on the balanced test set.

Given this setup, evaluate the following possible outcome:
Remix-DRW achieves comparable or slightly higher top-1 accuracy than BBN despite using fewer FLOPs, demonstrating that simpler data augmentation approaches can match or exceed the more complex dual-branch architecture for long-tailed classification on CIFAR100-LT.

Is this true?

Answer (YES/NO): NO